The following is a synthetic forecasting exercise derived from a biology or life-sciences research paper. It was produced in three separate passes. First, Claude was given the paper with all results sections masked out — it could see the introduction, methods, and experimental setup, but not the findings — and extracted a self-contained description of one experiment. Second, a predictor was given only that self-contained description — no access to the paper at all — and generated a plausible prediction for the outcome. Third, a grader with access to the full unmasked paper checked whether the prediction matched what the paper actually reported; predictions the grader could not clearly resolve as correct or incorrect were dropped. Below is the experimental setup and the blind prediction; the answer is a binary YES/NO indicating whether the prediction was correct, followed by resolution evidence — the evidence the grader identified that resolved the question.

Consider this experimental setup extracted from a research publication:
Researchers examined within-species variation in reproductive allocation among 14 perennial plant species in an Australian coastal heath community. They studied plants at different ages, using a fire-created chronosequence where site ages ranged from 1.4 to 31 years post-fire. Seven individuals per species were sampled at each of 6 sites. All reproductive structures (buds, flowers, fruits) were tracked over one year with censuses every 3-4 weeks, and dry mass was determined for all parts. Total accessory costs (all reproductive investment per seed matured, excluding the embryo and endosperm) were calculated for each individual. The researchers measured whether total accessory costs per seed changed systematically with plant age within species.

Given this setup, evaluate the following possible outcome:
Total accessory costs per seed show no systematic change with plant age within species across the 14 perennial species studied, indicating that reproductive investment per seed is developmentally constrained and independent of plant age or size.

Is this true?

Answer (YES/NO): NO